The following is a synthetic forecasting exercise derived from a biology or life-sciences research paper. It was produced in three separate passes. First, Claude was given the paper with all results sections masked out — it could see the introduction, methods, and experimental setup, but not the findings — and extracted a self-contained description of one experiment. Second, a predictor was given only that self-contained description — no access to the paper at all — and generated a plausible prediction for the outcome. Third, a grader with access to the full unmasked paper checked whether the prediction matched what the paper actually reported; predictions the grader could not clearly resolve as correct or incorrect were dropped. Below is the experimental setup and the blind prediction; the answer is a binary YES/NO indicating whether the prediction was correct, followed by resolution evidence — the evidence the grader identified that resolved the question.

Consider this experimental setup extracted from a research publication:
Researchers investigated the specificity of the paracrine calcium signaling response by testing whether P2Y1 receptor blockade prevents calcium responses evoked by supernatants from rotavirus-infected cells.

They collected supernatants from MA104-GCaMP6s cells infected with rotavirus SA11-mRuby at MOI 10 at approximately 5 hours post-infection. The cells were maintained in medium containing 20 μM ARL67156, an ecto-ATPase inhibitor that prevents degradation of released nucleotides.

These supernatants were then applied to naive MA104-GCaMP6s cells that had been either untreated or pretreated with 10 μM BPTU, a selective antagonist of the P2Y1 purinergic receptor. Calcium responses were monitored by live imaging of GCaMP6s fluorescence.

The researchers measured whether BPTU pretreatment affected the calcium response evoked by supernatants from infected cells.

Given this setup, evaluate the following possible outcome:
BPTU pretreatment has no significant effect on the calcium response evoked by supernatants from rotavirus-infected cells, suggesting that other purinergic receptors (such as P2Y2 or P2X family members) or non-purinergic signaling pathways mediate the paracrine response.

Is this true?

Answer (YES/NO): NO